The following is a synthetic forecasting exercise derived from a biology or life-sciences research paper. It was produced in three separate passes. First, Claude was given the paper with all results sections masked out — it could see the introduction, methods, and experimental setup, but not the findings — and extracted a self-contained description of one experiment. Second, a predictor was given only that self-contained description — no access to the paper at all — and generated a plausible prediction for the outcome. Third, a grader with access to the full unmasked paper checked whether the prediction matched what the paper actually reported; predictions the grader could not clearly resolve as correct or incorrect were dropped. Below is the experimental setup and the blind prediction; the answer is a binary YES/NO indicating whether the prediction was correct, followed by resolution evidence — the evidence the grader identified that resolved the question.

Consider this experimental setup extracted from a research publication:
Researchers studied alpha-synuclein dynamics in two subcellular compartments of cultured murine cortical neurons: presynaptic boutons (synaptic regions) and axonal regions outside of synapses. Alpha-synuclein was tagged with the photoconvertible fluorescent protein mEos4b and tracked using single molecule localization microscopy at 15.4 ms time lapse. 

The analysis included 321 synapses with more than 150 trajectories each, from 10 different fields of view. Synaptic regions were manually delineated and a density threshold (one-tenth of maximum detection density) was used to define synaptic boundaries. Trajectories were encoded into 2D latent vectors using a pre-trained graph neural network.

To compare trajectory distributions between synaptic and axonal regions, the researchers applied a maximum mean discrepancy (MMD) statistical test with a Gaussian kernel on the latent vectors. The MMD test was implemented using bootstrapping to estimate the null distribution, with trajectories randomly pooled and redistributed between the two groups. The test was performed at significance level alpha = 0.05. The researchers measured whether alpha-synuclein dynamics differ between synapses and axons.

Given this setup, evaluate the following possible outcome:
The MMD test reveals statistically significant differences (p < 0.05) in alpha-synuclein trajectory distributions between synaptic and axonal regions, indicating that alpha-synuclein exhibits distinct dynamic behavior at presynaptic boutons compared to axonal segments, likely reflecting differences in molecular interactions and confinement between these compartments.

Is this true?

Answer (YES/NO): YES